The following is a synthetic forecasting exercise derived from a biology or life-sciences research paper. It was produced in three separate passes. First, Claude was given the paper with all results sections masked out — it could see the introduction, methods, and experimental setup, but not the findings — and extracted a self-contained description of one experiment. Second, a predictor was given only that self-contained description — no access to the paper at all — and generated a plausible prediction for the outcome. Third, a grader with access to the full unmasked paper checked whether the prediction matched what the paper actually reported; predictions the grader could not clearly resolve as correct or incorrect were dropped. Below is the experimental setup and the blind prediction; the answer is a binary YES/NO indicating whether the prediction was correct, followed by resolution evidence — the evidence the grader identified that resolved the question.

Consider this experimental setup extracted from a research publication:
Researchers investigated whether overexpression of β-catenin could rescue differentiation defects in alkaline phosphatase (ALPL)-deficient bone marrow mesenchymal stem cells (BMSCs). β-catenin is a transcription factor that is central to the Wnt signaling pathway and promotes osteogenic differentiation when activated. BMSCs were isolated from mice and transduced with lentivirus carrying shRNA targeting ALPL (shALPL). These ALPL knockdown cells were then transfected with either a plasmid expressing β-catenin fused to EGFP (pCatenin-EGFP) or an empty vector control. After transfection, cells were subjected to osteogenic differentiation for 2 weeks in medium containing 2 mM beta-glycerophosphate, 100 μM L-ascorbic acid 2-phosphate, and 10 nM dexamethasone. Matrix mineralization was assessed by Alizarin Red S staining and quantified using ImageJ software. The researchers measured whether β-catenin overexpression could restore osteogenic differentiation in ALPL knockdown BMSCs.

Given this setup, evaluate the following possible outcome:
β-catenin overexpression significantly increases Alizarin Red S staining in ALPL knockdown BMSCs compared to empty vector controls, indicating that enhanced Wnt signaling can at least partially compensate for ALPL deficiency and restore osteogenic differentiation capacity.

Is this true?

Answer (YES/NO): YES